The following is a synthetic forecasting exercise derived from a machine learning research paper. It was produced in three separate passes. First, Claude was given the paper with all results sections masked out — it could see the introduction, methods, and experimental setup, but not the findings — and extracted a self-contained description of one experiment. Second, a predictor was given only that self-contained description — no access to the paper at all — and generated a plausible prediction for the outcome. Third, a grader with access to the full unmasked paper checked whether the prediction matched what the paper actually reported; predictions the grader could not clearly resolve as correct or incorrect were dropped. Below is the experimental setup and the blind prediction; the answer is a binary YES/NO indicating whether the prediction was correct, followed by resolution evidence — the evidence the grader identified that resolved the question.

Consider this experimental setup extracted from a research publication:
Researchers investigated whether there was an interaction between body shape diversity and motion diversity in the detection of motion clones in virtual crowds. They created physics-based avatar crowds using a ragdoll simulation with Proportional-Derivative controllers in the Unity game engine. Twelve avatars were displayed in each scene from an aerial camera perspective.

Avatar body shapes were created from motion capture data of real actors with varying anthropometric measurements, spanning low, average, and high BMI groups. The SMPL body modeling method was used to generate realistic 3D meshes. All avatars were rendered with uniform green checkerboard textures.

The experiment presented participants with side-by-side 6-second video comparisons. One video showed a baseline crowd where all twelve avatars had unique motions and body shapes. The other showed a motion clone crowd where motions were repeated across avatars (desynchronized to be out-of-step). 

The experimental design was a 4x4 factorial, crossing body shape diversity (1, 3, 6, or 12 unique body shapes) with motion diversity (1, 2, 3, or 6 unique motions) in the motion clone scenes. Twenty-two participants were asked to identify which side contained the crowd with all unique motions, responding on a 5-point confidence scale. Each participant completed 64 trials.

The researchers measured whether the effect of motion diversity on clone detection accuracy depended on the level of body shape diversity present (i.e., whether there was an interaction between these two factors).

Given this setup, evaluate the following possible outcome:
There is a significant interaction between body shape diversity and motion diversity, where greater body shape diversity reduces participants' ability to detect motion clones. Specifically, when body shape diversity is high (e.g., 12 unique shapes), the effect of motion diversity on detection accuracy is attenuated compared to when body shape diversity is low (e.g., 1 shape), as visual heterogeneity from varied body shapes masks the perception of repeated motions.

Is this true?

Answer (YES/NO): NO